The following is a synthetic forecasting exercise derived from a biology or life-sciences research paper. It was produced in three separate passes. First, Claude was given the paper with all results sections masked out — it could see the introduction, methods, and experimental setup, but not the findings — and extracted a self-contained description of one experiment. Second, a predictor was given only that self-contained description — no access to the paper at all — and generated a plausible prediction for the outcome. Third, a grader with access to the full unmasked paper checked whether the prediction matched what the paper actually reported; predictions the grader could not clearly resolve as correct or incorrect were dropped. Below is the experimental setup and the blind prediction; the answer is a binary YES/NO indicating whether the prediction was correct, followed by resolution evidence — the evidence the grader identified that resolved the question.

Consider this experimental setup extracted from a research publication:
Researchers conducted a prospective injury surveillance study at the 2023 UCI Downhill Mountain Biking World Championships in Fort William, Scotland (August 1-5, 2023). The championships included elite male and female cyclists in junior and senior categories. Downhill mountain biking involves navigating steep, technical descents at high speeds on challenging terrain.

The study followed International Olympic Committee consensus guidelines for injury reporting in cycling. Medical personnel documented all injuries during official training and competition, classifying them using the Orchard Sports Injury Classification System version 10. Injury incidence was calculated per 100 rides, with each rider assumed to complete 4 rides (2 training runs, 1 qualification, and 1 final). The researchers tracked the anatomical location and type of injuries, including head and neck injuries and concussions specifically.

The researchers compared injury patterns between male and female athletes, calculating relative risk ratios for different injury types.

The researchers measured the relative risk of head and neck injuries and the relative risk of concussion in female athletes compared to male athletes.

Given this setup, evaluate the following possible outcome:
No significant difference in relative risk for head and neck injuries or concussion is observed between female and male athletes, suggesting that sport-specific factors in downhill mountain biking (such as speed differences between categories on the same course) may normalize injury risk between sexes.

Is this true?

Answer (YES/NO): NO